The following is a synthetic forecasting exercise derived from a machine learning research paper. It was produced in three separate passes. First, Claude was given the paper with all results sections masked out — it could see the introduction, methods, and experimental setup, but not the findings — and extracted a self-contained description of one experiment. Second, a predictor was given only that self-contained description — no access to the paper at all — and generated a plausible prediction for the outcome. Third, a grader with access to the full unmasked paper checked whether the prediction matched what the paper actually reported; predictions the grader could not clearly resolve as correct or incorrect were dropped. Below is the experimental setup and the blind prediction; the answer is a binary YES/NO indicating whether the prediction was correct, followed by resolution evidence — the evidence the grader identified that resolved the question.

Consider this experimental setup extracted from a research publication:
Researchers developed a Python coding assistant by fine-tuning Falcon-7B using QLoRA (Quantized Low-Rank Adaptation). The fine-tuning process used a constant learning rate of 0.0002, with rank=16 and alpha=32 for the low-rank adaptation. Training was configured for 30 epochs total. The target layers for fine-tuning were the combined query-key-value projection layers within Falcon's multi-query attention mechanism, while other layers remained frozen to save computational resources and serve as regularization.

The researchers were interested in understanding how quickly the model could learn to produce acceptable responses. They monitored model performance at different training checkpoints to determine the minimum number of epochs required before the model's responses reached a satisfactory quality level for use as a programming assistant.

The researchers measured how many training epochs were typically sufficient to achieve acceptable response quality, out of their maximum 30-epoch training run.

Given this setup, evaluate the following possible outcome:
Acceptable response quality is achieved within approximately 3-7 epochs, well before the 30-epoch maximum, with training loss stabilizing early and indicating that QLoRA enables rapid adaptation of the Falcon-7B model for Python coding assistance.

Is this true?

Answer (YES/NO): YES